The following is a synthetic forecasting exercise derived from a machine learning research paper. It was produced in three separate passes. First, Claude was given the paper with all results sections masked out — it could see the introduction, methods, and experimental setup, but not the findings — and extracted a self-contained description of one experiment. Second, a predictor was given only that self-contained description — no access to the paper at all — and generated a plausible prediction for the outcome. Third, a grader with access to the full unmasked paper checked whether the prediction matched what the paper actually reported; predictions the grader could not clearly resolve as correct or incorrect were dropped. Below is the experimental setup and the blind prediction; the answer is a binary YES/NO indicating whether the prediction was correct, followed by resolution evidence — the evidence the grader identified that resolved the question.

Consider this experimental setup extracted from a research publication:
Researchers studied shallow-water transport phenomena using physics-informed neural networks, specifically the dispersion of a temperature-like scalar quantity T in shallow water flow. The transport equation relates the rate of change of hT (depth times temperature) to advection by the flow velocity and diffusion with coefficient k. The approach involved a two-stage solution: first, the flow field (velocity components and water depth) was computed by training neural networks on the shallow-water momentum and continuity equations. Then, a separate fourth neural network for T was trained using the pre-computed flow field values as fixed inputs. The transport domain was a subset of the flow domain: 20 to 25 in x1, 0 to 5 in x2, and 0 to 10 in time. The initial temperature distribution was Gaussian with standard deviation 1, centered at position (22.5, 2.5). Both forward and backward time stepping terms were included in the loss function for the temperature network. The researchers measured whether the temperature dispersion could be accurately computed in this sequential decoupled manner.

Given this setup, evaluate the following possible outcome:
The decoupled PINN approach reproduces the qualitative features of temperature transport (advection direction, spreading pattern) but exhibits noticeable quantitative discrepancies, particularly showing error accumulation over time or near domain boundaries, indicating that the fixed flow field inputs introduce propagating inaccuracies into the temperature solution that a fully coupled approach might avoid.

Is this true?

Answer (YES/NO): NO